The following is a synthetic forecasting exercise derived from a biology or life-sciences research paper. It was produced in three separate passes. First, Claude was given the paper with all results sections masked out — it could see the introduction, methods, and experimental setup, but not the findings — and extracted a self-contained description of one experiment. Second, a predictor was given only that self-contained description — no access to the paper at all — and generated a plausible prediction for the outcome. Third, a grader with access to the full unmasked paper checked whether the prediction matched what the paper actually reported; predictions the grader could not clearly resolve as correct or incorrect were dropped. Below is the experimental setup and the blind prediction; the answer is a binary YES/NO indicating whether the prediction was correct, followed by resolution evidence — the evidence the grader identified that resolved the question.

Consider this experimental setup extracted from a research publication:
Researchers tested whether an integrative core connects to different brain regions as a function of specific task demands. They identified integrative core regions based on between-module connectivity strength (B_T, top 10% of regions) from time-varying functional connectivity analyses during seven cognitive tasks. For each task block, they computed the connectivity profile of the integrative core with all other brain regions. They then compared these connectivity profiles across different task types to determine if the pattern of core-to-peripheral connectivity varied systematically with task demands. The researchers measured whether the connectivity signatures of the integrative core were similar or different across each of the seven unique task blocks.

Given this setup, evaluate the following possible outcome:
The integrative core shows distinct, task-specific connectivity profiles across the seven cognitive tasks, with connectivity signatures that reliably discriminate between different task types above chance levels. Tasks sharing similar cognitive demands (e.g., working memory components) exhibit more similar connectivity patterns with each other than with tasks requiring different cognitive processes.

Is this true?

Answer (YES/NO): NO